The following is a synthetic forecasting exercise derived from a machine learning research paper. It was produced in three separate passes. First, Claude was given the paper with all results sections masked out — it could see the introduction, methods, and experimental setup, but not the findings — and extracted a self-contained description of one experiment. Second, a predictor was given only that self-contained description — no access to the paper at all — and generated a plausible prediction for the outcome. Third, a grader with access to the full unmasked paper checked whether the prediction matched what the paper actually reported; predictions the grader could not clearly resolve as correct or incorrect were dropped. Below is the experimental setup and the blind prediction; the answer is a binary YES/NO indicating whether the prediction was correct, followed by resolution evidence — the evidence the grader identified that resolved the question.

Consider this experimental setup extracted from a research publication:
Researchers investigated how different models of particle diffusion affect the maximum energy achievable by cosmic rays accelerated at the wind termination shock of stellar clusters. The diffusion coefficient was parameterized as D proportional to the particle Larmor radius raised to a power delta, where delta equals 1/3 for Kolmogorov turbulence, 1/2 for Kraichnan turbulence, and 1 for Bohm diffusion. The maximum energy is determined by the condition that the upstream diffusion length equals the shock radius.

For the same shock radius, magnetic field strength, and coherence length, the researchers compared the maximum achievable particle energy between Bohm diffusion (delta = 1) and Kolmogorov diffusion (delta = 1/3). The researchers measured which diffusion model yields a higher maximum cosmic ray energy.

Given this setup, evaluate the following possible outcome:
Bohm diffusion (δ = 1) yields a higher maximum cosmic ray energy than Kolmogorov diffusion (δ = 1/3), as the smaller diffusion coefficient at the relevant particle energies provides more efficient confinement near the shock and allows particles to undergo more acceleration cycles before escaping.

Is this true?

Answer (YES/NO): YES